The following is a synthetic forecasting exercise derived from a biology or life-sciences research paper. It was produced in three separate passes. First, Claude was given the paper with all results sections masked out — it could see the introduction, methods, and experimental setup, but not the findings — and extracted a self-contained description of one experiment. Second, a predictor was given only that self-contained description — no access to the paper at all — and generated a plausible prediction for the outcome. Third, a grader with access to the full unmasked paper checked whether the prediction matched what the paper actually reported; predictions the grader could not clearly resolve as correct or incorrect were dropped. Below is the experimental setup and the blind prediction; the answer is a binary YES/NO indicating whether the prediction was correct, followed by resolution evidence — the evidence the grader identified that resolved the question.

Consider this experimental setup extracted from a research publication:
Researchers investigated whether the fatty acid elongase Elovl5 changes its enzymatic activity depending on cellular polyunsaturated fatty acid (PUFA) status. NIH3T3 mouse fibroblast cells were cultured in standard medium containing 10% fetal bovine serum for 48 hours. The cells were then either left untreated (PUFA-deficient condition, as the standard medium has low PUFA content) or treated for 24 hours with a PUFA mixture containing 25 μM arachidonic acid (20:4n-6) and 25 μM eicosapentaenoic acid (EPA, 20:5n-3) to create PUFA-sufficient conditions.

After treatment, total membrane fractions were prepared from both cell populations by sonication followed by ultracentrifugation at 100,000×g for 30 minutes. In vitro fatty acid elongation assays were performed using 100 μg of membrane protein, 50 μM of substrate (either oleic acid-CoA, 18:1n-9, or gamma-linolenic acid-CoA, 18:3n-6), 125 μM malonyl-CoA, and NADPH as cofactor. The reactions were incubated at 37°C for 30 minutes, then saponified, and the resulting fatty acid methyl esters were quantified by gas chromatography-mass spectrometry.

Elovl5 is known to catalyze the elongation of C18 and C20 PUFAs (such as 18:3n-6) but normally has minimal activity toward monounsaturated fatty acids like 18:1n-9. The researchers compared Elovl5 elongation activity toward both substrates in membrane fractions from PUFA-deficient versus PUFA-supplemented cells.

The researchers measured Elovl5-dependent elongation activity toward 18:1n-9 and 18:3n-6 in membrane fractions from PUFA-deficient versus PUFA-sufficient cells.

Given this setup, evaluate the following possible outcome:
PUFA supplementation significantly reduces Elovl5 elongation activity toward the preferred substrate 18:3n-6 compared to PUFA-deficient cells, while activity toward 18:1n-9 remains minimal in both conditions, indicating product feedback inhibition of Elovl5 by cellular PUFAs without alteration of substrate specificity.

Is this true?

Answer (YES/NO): NO